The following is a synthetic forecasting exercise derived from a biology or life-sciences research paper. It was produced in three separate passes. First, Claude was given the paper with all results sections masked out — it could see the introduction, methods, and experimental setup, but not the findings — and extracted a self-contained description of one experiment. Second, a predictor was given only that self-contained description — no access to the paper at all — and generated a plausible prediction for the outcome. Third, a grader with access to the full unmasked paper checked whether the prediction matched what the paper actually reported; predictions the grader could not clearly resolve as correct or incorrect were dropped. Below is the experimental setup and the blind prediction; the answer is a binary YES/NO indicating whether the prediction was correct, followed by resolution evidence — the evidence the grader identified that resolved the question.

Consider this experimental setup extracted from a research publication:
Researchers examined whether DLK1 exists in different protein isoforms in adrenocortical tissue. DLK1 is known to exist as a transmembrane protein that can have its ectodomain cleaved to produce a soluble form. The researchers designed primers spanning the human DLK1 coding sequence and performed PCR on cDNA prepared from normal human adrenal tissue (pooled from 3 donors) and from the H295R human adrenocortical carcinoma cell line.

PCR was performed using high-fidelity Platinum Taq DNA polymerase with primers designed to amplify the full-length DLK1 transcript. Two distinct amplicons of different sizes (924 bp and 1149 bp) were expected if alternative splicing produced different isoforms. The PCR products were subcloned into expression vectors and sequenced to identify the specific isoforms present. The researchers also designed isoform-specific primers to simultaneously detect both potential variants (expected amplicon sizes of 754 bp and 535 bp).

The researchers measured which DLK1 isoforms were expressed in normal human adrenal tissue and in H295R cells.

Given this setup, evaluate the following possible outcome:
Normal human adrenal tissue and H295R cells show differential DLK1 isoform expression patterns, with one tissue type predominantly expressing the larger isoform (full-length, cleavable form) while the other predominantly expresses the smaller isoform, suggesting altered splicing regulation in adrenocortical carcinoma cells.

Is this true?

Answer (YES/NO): NO